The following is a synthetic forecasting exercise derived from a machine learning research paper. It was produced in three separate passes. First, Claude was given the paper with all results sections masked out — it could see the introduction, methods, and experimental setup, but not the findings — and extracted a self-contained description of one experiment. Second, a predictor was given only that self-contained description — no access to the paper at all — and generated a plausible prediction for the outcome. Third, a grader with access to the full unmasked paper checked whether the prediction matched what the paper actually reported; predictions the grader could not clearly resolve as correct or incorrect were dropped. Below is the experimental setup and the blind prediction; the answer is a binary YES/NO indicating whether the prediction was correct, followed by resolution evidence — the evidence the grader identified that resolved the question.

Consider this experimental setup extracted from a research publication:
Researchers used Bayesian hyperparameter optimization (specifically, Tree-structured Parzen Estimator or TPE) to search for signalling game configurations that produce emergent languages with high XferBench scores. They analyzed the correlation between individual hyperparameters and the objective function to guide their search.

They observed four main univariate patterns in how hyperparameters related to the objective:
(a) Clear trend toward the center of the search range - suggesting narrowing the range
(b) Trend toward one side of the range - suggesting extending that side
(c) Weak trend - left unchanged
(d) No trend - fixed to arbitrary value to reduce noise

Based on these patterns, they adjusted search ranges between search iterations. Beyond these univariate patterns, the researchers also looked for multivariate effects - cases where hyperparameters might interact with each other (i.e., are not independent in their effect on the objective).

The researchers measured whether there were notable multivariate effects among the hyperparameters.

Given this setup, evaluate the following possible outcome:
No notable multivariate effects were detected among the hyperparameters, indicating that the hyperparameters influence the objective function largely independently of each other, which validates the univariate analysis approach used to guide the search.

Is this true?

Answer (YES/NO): YES